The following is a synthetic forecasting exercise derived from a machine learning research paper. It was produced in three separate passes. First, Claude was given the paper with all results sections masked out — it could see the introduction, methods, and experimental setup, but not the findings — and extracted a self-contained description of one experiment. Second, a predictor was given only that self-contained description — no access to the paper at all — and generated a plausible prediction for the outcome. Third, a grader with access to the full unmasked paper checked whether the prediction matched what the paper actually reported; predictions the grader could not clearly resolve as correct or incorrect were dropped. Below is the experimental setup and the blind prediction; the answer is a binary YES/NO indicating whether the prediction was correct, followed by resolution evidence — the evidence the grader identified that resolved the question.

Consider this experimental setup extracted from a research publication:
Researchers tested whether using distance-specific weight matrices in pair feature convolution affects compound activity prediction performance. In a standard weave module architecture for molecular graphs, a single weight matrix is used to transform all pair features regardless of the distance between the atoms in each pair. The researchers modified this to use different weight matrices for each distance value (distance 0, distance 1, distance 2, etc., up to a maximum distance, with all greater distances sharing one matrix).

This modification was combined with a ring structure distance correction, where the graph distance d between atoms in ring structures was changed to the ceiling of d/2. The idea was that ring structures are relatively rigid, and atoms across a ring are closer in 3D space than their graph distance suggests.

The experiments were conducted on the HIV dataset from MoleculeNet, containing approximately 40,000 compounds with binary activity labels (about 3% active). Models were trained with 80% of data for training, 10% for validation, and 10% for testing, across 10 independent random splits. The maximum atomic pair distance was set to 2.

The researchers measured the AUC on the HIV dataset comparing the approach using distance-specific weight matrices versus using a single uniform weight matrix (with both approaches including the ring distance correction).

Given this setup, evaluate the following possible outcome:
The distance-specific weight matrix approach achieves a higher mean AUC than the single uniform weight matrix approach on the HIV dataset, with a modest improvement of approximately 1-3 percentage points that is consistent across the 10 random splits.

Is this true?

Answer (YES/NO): NO